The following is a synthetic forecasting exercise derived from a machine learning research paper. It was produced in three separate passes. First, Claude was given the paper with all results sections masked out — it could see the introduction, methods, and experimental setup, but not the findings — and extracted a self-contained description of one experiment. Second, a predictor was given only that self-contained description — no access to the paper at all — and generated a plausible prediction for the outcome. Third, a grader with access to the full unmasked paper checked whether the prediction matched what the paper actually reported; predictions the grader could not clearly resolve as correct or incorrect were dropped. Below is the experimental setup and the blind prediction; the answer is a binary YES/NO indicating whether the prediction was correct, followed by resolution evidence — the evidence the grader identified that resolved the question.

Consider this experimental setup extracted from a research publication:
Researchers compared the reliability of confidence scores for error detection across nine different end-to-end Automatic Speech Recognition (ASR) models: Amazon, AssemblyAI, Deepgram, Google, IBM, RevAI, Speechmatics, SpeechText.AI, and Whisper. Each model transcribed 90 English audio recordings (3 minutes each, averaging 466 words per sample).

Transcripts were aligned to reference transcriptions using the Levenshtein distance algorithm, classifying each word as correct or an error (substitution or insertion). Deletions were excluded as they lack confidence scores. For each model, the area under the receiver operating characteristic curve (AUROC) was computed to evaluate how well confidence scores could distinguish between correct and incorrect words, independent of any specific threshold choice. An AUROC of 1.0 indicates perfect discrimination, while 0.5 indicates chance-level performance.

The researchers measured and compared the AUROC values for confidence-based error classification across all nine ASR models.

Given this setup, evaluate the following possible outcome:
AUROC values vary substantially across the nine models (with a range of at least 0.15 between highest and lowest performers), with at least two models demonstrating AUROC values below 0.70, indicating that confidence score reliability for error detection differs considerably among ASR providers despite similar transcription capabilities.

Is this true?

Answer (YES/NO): YES